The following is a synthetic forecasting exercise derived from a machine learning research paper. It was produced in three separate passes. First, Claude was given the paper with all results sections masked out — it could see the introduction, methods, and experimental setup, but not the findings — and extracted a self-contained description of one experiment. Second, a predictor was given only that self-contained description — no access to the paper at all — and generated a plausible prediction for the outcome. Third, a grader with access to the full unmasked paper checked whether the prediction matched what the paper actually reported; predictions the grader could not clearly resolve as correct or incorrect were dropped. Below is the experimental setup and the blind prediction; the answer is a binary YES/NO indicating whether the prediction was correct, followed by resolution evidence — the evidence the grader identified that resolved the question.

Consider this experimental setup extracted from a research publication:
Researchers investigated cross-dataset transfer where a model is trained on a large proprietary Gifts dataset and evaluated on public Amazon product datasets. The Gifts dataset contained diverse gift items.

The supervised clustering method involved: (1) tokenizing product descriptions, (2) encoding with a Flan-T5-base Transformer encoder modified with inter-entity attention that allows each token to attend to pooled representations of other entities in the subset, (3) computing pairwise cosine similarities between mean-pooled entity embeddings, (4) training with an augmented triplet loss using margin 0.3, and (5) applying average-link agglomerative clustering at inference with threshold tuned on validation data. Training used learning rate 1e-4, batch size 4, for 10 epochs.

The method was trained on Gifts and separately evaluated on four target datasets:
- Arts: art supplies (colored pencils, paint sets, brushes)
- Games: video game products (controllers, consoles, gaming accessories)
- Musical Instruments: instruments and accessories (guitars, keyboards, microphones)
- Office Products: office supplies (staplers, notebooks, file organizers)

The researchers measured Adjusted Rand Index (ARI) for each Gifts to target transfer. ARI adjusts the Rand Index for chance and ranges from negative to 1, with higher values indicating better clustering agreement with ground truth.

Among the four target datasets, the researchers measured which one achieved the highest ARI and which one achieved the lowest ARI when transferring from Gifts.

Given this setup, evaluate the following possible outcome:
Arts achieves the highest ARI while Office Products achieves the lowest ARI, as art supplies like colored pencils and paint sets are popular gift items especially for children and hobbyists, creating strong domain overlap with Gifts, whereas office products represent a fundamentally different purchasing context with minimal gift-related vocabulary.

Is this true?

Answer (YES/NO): NO